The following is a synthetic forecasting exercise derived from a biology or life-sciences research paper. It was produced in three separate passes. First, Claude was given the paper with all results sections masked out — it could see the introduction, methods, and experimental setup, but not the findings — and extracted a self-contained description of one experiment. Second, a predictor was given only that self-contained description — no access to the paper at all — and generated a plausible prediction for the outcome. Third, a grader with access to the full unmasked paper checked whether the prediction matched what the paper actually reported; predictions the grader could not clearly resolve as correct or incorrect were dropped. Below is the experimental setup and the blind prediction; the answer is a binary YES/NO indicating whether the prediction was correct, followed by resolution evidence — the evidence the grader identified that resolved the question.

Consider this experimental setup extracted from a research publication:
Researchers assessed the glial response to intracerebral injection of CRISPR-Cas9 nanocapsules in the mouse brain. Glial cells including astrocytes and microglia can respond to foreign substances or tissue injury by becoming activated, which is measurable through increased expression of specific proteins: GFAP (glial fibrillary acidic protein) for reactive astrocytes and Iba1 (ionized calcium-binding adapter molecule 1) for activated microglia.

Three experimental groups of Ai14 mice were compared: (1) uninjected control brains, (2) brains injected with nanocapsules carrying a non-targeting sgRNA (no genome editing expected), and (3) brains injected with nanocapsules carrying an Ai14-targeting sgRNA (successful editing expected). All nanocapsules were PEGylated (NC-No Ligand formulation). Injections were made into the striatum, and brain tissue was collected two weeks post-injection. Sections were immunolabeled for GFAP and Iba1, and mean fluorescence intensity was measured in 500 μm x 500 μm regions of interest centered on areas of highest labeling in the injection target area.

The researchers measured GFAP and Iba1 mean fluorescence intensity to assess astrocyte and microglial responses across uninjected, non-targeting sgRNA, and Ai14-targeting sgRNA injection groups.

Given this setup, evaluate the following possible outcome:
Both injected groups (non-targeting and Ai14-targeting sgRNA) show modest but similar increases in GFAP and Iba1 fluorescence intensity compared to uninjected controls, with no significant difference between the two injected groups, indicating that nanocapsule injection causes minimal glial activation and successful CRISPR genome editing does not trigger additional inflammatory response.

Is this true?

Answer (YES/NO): YES